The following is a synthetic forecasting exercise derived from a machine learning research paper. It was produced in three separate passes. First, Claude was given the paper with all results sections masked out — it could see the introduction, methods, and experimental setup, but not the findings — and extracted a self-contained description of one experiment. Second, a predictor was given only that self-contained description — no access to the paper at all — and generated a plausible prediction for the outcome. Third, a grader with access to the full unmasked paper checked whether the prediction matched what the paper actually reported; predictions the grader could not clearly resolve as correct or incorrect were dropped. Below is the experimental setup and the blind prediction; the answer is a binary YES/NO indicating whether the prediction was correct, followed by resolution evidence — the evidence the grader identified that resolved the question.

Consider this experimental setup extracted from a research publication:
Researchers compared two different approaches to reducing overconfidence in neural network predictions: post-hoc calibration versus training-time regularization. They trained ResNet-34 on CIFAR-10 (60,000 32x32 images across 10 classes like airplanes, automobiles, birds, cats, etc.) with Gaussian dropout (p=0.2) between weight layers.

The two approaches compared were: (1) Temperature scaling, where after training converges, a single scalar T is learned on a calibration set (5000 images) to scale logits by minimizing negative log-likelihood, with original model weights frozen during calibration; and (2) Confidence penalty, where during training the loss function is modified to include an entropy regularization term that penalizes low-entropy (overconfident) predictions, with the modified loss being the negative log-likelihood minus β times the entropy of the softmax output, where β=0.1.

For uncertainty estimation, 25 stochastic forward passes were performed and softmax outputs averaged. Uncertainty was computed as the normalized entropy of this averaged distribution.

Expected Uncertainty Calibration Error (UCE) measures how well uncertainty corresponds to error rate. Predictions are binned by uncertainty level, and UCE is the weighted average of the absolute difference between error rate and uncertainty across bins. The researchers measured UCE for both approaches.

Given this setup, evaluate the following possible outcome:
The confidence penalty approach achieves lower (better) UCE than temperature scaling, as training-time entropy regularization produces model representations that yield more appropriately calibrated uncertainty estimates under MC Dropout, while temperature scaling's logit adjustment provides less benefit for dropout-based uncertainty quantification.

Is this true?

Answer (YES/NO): NO